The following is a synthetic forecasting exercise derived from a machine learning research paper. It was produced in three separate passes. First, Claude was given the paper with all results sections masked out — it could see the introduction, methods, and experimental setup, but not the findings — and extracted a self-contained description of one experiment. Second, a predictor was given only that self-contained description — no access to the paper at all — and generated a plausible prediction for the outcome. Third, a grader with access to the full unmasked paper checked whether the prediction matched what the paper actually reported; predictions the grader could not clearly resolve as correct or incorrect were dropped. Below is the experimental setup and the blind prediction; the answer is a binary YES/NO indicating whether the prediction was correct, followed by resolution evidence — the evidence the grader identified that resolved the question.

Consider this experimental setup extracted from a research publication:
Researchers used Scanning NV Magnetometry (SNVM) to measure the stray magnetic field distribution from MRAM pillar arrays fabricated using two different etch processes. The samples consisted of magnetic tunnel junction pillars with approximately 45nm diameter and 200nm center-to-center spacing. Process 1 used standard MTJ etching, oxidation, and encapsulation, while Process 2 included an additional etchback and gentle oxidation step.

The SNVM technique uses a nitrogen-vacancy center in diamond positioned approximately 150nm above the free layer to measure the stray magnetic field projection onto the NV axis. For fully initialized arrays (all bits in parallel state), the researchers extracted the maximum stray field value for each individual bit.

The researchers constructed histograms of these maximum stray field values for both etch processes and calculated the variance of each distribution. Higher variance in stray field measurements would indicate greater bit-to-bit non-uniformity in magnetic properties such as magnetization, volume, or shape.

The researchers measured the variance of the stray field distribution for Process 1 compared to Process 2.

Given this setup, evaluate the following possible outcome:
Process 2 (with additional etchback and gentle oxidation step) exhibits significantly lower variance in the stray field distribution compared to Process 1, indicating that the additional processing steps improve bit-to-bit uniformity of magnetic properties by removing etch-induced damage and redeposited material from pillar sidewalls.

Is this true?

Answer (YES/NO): YES